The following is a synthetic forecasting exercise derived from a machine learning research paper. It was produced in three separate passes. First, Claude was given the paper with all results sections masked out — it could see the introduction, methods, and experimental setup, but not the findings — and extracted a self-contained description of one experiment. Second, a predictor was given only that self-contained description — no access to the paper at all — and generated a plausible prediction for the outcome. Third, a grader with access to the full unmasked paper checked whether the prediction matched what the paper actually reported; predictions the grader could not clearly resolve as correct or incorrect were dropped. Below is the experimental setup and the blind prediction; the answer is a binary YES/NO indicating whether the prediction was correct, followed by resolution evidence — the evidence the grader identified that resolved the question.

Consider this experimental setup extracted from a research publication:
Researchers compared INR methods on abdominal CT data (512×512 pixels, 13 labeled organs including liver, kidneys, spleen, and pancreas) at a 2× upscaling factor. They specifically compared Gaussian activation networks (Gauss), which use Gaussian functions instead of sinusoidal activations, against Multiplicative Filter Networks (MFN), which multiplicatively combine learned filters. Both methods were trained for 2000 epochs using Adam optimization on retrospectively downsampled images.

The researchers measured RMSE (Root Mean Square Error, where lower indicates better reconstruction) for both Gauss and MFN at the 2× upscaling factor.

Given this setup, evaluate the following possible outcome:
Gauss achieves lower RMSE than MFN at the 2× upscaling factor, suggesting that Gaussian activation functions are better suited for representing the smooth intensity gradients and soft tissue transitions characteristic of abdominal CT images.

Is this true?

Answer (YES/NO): YES